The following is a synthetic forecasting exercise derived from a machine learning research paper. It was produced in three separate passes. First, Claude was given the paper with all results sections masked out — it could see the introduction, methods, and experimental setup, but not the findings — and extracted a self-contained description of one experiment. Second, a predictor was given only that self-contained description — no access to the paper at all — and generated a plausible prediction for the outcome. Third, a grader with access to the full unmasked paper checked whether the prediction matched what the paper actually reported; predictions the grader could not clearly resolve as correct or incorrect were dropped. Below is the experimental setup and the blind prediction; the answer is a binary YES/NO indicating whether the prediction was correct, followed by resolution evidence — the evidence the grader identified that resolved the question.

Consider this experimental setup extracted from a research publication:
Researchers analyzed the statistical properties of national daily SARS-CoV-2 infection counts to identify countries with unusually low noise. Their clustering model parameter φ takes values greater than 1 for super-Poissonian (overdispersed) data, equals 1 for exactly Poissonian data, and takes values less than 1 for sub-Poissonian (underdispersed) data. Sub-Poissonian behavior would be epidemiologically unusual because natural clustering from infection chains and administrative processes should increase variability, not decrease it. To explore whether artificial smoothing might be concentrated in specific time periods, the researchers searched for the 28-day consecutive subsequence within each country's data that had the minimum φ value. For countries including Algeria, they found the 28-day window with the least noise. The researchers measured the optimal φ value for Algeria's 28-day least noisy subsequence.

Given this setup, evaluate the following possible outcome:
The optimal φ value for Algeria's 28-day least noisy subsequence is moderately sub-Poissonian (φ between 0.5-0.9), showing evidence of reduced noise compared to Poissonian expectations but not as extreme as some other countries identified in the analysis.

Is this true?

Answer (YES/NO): NO